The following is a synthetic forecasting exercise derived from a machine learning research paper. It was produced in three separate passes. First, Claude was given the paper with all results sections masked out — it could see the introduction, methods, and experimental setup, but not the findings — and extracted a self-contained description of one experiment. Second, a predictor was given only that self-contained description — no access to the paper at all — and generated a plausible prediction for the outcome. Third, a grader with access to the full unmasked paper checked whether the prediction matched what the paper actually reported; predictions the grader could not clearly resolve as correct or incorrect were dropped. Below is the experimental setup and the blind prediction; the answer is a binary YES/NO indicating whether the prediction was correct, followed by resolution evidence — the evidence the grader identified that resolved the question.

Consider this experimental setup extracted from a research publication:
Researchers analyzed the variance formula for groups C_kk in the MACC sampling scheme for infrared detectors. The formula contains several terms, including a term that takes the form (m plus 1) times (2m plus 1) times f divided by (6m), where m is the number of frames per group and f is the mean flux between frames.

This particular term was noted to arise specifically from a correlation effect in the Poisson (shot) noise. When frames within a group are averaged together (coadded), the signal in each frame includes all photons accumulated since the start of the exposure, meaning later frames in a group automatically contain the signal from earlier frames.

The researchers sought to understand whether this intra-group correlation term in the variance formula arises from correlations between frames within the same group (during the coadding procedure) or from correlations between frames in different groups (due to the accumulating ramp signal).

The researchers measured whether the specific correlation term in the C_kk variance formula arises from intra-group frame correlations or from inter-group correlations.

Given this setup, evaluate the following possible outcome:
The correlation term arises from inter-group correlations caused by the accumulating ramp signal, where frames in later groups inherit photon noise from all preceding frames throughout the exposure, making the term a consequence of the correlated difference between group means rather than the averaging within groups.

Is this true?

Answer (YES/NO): NO